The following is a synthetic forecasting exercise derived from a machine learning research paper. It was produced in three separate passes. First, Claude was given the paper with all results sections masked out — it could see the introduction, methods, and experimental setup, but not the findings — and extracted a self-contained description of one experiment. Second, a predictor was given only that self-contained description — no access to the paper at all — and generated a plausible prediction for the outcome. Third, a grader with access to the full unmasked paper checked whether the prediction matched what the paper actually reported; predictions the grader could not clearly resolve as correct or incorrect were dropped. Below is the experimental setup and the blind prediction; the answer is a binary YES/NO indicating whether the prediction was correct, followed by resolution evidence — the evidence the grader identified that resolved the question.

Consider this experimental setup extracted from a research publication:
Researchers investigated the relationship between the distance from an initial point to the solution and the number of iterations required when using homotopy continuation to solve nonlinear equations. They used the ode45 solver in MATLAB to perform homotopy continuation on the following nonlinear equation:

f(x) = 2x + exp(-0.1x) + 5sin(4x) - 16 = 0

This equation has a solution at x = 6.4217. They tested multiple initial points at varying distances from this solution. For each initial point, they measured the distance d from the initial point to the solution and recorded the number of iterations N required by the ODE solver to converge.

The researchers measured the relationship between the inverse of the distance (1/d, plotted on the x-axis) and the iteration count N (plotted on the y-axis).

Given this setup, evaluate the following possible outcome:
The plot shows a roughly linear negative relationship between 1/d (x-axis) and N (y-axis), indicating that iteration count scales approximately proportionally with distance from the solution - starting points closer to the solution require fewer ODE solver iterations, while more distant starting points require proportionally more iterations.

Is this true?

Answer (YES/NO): NO